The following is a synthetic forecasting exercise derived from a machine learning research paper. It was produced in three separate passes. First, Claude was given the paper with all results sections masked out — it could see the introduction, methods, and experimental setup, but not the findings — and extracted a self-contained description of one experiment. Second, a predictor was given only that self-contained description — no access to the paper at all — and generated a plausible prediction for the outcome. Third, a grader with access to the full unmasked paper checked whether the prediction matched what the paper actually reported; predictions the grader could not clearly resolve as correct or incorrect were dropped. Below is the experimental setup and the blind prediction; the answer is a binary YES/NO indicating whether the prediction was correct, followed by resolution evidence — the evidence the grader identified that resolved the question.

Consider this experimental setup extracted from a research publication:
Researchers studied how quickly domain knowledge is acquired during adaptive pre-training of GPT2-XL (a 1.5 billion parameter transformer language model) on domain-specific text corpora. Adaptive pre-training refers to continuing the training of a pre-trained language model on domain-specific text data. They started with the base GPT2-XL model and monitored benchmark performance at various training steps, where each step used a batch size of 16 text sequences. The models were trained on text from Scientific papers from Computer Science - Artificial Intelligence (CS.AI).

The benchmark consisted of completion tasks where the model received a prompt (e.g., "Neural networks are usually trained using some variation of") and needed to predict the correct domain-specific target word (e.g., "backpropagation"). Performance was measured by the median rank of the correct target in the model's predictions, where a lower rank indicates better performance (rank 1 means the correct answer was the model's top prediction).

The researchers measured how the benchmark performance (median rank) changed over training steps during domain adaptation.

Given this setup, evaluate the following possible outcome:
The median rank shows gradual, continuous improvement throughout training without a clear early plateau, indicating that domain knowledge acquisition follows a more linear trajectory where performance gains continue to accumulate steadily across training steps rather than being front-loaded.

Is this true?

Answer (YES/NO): NO